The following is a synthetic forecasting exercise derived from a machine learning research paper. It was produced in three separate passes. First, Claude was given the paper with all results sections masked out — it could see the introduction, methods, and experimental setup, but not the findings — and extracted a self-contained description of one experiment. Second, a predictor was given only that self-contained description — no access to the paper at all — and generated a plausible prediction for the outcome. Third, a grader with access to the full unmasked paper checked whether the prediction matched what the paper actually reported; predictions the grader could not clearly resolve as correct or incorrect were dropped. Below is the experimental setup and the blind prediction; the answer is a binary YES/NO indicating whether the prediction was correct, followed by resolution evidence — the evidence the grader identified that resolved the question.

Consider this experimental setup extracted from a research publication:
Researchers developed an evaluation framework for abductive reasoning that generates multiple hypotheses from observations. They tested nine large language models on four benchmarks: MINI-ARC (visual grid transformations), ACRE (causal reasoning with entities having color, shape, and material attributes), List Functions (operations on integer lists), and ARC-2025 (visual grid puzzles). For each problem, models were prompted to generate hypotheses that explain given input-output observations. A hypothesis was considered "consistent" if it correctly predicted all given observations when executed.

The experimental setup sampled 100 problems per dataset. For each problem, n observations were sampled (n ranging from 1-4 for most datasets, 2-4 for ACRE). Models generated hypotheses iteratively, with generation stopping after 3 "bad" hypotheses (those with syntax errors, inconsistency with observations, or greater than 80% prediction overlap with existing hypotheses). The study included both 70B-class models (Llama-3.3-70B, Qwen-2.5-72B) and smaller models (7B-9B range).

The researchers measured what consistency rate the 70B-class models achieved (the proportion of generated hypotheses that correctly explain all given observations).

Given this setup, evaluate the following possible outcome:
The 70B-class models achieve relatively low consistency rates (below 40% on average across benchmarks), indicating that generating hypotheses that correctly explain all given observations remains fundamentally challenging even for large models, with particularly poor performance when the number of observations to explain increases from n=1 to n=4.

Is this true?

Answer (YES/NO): NO